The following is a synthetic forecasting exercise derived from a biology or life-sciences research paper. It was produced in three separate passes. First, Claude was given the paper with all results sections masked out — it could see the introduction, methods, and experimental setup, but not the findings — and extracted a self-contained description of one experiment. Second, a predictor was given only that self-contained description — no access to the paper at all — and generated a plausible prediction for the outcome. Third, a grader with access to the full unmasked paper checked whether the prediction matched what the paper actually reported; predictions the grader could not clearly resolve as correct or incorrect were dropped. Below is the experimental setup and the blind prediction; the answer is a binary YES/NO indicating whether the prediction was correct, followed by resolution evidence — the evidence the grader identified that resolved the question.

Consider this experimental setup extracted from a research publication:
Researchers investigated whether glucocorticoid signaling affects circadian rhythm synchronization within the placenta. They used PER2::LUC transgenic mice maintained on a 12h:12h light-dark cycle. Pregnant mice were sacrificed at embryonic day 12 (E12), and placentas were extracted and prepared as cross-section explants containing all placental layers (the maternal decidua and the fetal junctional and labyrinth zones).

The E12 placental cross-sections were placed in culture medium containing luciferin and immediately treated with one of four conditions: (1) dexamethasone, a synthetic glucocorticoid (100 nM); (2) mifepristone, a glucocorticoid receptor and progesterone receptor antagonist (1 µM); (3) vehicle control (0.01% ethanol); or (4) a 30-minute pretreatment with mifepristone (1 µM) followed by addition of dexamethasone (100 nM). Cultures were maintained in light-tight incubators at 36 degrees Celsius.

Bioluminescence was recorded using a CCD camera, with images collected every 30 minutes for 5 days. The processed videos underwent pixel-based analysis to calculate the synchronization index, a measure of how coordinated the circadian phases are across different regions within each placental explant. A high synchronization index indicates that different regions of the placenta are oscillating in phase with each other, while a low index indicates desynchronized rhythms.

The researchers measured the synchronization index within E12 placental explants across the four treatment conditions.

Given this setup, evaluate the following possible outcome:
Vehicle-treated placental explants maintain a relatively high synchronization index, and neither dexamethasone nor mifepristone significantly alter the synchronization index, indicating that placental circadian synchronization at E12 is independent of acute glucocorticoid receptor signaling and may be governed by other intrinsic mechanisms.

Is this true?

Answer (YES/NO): NO